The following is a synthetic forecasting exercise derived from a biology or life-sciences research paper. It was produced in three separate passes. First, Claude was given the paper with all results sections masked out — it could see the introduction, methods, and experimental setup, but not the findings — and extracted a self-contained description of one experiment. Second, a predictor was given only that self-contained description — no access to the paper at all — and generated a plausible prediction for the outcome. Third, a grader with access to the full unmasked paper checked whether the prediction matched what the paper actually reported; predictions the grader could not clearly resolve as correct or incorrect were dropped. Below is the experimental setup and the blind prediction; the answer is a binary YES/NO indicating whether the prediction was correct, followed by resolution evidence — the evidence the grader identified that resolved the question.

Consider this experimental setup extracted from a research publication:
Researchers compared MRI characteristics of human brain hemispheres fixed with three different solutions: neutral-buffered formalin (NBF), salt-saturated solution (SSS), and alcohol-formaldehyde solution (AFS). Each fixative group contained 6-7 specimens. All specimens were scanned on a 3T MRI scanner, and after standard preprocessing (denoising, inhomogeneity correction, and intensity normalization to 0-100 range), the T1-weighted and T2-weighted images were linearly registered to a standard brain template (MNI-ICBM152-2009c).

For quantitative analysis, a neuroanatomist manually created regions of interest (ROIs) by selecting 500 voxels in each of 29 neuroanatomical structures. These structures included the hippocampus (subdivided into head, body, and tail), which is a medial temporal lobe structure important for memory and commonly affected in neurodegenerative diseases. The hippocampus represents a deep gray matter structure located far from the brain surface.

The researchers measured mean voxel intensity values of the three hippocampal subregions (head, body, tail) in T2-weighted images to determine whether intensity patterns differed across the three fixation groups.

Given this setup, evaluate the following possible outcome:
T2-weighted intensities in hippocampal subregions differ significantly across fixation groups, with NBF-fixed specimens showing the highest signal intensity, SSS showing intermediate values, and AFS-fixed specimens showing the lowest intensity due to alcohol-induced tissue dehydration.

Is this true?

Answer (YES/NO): NO